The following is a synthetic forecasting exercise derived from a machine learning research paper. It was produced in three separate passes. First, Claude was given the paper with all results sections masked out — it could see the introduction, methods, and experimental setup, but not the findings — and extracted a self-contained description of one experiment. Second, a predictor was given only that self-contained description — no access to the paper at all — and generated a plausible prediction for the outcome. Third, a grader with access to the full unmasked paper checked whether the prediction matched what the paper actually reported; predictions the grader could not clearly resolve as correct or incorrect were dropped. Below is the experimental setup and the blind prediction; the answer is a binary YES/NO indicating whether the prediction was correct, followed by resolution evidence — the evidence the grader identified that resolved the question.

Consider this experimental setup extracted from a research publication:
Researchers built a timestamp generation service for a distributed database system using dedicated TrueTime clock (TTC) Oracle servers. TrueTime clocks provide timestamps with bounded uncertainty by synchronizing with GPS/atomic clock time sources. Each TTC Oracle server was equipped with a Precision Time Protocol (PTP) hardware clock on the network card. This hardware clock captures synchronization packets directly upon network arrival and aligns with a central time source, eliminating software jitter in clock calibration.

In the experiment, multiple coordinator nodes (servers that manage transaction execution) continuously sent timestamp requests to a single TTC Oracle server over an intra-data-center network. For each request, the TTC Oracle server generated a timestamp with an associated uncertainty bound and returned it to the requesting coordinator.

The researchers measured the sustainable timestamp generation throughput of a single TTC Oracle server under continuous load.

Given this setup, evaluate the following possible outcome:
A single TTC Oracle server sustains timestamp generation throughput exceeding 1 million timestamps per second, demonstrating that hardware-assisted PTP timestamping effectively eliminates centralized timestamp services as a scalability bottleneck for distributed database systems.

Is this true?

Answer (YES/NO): NO